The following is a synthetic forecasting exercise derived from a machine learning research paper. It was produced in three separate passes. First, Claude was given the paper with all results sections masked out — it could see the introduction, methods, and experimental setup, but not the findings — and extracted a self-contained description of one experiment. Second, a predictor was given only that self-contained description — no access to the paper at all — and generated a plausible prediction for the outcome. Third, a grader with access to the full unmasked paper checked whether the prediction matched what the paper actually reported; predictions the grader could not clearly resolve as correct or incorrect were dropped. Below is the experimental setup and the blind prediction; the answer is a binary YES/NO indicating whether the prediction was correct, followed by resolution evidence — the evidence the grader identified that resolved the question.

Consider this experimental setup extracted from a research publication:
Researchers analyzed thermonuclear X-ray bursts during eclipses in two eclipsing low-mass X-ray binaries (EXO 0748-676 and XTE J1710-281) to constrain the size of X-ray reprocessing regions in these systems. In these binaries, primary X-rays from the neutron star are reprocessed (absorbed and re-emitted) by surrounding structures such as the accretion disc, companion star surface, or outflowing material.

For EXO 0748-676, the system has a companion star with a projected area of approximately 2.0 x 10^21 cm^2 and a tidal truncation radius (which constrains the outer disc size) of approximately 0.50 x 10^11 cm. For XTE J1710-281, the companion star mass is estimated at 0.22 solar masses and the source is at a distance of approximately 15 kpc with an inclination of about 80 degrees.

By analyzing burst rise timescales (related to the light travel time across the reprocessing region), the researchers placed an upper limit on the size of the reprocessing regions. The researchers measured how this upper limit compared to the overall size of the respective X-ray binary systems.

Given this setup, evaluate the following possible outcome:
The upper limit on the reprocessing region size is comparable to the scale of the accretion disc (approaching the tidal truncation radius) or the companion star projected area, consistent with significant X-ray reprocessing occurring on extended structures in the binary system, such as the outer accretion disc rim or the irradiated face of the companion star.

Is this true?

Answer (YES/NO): YES